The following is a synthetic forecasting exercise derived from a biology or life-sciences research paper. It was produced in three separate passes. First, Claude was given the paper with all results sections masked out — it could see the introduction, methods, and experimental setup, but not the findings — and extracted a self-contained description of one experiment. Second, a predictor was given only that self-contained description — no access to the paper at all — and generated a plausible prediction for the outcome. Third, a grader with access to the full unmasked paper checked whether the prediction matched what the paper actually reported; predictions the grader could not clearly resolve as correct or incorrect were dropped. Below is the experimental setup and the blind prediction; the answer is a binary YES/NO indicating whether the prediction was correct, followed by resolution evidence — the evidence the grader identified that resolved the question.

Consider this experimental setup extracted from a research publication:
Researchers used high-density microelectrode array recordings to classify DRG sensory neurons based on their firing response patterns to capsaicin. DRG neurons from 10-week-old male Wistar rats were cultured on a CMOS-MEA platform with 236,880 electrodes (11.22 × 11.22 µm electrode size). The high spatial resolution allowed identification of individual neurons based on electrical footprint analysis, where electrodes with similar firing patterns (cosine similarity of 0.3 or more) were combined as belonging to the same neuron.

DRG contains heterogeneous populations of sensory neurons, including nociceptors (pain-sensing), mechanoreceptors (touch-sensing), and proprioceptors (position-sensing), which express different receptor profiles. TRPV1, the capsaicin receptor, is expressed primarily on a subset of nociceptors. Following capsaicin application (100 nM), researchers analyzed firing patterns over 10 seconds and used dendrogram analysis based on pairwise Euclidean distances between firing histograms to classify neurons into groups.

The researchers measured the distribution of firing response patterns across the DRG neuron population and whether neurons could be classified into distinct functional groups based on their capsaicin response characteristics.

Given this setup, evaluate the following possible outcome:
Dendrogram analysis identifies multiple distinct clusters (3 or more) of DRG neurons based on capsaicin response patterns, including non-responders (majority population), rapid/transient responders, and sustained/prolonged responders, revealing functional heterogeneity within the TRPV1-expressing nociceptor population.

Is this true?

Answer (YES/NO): NO